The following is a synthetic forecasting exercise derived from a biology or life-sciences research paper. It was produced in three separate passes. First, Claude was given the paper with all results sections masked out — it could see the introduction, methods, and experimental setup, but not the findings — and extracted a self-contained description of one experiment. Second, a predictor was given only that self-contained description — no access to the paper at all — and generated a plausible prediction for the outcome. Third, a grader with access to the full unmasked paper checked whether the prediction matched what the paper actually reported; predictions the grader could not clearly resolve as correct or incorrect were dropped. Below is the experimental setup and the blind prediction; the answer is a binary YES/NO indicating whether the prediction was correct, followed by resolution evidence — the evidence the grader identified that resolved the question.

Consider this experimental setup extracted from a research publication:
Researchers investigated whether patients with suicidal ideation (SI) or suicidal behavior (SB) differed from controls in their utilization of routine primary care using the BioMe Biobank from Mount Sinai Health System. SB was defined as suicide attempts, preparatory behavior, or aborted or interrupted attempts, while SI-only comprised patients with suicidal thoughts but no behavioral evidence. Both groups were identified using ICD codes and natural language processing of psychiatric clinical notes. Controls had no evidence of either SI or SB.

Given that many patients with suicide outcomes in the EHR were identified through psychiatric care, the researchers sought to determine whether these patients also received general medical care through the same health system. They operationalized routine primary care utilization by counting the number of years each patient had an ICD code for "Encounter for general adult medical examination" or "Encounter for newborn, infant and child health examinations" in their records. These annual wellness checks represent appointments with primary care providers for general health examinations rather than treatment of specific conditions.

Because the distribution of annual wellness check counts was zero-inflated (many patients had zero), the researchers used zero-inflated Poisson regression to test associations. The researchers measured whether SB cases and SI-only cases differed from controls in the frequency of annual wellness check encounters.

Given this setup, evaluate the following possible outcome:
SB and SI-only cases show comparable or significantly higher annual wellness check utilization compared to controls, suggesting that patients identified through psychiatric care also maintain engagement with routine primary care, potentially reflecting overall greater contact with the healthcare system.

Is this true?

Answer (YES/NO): NO